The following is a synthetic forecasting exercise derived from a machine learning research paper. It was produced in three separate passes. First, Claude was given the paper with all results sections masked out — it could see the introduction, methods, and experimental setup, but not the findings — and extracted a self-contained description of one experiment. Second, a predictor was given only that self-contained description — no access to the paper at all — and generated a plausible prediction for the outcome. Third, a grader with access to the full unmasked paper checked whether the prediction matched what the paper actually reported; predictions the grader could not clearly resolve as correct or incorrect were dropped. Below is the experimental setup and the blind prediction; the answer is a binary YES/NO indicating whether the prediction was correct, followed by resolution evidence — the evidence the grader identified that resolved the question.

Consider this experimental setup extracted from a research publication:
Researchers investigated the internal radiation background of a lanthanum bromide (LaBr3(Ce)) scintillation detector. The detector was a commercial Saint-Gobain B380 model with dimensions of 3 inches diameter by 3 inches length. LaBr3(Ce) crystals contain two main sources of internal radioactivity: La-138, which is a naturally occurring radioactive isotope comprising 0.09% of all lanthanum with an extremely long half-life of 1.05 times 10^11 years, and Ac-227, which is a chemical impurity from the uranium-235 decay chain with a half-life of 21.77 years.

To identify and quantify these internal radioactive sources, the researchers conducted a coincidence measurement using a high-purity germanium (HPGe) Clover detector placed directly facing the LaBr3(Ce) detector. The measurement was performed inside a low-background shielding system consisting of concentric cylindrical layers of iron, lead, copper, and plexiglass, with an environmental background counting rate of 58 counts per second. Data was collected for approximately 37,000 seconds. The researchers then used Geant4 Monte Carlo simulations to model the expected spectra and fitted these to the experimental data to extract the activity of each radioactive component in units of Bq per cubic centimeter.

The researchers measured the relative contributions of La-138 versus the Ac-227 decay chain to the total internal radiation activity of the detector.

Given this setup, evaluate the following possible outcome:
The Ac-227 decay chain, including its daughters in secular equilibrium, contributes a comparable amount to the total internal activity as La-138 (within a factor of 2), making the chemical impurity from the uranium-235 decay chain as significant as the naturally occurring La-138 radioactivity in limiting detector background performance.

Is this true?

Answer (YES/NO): NO